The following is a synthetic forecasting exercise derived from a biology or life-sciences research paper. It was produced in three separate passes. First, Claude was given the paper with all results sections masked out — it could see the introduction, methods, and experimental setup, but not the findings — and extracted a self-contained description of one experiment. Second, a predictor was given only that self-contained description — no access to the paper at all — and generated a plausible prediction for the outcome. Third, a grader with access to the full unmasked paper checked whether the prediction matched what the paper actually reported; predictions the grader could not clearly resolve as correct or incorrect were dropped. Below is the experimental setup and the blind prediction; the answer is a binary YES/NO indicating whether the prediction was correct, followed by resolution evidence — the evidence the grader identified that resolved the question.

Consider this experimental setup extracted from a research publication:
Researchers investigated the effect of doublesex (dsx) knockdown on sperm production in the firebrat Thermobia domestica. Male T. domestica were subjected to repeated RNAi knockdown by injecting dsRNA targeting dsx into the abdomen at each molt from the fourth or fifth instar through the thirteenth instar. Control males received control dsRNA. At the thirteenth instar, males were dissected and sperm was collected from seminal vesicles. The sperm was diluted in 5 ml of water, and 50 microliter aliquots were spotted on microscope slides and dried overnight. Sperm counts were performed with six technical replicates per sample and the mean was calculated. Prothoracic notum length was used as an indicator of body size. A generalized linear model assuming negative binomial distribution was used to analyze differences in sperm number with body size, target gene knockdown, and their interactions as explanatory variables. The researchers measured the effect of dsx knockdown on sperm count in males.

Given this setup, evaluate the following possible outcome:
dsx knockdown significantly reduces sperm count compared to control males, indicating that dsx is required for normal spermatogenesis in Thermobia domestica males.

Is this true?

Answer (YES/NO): NO